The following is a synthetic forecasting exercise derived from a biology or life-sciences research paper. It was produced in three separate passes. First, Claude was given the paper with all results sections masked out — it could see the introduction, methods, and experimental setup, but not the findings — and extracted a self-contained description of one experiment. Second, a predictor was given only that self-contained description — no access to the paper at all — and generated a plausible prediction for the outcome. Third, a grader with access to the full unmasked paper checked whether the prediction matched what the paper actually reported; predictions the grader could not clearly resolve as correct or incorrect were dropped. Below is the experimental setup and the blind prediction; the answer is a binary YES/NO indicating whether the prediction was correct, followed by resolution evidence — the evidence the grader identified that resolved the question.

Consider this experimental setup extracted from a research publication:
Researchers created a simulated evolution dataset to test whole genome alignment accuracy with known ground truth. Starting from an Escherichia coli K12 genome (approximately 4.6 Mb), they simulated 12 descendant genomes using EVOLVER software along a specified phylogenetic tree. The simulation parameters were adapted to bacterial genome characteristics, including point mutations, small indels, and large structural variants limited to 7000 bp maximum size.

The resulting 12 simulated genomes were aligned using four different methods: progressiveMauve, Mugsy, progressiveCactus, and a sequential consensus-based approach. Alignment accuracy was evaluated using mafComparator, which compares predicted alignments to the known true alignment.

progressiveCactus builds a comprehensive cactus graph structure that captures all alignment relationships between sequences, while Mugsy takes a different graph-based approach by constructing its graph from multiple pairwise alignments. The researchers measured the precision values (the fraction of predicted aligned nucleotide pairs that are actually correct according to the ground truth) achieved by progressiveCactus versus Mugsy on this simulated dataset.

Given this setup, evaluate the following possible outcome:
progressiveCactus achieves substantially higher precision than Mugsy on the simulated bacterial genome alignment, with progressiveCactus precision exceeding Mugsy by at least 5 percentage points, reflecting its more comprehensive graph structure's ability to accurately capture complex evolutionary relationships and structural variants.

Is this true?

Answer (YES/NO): NO